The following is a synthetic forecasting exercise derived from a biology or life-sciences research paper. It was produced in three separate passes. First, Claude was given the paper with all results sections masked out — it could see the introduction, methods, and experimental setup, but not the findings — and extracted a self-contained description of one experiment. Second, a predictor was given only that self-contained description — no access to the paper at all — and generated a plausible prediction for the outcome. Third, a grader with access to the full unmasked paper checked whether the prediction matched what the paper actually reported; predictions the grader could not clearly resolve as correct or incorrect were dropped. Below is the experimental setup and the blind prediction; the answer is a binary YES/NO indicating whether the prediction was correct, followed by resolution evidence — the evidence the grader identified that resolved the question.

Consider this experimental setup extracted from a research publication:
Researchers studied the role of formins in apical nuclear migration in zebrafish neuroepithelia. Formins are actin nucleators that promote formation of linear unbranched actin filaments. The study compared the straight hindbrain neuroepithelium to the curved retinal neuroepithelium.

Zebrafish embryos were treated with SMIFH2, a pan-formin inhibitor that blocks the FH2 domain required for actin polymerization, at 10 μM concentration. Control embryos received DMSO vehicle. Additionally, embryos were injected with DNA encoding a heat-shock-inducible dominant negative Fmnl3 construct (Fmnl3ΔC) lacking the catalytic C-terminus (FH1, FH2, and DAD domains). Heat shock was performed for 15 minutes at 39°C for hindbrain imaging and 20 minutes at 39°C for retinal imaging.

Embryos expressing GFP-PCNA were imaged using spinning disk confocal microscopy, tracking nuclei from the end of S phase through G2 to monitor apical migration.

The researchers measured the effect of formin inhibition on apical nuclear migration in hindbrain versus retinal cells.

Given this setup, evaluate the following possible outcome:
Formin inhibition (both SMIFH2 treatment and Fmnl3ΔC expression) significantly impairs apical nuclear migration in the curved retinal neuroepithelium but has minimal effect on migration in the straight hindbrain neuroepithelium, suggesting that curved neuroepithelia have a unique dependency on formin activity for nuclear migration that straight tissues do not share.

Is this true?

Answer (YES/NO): YES